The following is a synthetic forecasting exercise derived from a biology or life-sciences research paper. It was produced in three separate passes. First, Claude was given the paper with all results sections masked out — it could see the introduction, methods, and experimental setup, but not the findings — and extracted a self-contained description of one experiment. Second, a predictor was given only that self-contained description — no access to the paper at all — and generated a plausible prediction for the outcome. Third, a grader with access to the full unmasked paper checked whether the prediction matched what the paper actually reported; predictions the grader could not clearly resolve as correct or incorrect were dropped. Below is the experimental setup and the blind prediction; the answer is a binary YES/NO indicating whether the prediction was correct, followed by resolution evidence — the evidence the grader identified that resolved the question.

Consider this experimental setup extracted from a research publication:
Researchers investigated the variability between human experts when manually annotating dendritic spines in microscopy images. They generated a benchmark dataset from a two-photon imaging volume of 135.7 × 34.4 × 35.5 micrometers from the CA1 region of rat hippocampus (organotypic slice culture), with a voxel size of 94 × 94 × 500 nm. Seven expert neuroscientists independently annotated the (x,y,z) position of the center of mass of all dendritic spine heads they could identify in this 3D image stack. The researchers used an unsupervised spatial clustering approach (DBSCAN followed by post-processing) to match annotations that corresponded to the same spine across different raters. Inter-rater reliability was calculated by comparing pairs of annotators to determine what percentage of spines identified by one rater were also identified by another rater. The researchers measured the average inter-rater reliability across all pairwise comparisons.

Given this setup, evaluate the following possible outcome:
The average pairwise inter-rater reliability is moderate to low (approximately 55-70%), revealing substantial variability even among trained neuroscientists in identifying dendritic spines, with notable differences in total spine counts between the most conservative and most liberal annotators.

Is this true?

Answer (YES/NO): NO